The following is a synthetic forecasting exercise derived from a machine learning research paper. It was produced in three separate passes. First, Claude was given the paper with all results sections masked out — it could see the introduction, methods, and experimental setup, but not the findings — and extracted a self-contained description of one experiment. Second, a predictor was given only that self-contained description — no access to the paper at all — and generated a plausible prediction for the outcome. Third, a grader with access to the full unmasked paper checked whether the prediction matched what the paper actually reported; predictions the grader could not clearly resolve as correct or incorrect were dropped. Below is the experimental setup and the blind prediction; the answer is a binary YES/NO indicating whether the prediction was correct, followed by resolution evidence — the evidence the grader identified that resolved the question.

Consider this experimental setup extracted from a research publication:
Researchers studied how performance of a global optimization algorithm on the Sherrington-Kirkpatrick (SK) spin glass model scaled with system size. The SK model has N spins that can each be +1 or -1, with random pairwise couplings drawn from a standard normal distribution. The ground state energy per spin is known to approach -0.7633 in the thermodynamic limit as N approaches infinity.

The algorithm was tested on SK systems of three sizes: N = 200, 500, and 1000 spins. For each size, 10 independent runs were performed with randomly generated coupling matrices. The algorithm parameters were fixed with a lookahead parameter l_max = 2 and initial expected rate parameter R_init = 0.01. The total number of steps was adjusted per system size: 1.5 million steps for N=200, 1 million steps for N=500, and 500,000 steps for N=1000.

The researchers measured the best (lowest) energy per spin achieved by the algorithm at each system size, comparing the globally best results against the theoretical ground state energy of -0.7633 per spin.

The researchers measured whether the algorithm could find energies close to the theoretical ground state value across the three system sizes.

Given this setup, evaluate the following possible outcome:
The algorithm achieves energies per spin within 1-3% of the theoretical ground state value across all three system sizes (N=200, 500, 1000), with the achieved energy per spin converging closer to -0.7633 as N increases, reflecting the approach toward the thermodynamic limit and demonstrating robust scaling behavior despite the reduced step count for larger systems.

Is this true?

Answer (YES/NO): NO